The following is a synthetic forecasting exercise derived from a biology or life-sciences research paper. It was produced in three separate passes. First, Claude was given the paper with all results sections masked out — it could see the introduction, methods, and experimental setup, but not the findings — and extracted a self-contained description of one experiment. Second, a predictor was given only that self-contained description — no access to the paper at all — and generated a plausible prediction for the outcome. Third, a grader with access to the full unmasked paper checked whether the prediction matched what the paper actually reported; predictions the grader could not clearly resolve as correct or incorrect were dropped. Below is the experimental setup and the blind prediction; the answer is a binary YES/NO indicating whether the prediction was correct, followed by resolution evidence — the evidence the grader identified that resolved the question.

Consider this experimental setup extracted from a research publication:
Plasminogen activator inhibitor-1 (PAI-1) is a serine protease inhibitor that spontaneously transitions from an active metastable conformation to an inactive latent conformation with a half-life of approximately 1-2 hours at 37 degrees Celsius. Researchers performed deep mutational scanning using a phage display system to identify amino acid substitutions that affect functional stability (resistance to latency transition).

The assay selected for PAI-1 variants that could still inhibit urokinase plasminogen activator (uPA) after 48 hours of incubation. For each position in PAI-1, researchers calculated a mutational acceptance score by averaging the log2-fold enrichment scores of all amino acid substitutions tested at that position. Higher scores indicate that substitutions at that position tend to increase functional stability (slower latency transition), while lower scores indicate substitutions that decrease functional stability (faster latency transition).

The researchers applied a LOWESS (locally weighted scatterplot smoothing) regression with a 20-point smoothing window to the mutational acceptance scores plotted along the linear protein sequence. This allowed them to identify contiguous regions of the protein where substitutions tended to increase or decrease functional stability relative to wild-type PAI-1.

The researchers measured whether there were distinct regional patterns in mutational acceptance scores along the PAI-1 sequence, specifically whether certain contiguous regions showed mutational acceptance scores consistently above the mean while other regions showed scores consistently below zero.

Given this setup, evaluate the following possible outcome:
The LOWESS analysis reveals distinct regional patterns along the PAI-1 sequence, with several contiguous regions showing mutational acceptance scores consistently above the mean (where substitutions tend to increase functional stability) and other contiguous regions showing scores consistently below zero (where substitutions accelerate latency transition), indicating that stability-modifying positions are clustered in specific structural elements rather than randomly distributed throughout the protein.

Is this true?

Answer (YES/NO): YES